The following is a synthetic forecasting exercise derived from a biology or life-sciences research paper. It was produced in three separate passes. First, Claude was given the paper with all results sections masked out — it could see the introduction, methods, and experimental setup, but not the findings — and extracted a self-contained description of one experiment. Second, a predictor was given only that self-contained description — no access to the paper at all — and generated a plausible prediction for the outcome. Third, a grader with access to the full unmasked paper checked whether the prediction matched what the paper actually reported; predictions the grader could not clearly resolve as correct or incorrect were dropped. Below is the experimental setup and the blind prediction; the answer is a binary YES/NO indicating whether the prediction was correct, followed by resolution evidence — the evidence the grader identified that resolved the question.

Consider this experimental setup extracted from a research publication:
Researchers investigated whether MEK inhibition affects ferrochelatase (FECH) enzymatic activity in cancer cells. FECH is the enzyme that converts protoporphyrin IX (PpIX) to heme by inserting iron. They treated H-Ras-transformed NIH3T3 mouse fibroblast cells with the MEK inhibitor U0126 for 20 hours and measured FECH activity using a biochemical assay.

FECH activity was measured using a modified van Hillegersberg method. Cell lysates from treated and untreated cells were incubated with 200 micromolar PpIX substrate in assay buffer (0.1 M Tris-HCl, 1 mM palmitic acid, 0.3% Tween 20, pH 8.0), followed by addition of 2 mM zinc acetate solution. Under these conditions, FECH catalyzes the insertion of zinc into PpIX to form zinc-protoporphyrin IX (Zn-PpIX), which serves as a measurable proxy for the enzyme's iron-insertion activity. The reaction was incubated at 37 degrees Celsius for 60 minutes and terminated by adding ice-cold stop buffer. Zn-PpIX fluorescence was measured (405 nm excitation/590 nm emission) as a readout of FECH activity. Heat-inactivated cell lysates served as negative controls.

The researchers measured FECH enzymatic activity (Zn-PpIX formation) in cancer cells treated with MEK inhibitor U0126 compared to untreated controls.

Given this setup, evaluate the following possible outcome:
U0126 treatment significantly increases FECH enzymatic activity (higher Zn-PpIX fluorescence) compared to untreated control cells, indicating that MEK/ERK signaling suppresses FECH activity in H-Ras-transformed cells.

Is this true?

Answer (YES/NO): NO